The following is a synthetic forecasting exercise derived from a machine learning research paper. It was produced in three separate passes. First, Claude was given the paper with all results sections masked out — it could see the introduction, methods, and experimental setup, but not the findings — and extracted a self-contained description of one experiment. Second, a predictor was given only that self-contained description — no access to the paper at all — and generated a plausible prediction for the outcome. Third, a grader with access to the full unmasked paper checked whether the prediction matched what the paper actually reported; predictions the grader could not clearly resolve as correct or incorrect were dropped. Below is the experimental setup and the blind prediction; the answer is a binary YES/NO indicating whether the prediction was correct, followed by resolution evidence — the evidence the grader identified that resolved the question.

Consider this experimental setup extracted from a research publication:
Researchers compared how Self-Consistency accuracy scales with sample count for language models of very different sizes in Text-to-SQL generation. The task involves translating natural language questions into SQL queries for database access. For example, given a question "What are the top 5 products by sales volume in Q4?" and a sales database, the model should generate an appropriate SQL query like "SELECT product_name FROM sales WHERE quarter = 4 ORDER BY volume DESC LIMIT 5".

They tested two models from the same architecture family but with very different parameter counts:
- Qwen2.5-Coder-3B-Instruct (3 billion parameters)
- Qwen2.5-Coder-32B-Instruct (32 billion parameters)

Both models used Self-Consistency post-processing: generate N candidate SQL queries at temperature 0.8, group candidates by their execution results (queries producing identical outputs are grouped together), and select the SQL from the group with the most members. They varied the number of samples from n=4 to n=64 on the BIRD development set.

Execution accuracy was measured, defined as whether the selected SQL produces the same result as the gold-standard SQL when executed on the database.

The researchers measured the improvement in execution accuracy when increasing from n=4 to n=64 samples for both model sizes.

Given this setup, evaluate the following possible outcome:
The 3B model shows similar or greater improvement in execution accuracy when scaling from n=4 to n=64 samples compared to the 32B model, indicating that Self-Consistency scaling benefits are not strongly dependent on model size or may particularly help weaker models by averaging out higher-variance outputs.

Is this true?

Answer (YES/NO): YES